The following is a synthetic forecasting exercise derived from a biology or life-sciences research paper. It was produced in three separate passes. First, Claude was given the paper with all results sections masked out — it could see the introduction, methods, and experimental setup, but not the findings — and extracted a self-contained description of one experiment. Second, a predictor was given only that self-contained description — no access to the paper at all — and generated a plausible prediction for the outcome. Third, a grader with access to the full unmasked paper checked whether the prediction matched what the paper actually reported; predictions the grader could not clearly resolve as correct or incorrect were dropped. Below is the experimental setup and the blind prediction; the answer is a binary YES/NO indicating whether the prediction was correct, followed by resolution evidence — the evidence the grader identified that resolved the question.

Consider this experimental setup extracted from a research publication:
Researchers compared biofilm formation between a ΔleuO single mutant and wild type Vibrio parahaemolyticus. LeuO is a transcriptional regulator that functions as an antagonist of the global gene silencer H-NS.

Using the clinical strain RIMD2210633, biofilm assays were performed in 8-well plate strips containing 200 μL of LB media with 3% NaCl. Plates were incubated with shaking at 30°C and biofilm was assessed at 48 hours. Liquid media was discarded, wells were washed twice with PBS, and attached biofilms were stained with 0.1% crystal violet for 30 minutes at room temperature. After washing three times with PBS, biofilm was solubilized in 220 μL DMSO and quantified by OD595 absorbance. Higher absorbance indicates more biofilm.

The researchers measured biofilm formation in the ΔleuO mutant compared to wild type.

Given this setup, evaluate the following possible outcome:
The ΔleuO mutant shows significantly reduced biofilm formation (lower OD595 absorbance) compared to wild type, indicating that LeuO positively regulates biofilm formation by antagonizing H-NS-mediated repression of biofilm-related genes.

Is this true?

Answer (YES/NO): NO